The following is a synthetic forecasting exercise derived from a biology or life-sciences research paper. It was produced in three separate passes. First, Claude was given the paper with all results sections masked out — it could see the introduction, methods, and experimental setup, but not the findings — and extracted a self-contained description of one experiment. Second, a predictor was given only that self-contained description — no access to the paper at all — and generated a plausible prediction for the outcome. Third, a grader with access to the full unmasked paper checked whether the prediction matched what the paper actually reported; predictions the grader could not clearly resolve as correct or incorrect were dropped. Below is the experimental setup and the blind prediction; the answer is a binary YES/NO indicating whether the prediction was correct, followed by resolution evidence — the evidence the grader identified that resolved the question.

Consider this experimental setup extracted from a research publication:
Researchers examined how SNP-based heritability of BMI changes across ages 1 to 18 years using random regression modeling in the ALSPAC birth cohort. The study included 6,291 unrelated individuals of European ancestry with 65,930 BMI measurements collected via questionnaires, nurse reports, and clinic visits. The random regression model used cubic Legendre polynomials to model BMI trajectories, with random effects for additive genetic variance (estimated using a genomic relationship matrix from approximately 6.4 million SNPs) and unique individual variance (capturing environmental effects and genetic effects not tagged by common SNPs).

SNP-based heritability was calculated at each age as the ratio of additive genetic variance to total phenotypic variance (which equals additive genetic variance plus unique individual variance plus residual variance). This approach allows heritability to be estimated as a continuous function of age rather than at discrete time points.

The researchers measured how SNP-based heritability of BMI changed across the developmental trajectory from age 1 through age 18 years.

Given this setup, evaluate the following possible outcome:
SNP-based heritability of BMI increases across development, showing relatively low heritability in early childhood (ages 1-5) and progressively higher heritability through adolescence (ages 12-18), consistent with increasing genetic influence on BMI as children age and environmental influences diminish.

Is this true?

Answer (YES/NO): NO